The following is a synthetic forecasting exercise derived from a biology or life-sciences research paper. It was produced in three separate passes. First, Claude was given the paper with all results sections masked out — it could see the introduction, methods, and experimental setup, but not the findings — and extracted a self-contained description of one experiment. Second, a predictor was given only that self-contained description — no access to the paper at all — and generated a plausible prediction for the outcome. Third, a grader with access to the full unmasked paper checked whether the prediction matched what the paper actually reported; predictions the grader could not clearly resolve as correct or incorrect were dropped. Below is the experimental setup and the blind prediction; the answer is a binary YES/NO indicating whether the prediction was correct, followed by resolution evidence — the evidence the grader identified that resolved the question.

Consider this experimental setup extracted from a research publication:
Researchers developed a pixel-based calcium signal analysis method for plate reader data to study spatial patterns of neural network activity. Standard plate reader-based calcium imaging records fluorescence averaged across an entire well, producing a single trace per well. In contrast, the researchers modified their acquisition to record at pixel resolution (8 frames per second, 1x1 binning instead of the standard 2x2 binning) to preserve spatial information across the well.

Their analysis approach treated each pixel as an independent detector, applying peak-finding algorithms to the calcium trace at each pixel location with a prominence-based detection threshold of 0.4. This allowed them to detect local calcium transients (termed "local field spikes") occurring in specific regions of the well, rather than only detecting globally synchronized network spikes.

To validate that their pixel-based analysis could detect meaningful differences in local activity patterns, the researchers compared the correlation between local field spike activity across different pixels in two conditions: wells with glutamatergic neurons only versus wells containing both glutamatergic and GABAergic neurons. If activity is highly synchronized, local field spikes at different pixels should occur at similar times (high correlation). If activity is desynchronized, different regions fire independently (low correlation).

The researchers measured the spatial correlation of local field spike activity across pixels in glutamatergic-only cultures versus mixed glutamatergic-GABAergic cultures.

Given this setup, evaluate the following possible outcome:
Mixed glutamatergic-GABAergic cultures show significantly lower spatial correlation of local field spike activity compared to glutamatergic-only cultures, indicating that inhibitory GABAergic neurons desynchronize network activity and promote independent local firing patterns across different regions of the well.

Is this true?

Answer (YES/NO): YES